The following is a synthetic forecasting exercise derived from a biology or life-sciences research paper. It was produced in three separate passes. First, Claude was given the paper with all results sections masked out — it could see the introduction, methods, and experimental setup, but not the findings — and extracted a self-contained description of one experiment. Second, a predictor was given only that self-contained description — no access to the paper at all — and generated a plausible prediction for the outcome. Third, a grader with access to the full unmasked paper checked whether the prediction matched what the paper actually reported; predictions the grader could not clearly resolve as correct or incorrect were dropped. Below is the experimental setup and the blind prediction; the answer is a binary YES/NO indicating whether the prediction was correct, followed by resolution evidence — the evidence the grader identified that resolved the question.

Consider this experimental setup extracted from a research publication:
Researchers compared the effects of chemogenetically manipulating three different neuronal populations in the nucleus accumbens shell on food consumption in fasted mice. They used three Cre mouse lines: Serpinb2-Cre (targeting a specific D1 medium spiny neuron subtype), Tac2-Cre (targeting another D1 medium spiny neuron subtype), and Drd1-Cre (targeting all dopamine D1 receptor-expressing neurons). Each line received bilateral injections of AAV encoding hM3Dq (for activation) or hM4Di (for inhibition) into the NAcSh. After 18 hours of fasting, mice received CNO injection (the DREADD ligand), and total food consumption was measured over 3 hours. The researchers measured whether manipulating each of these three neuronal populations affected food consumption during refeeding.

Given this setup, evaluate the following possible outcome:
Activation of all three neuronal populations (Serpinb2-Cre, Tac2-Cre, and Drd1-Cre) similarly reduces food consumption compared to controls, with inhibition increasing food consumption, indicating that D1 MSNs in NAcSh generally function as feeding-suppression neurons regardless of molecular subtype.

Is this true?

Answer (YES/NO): NO